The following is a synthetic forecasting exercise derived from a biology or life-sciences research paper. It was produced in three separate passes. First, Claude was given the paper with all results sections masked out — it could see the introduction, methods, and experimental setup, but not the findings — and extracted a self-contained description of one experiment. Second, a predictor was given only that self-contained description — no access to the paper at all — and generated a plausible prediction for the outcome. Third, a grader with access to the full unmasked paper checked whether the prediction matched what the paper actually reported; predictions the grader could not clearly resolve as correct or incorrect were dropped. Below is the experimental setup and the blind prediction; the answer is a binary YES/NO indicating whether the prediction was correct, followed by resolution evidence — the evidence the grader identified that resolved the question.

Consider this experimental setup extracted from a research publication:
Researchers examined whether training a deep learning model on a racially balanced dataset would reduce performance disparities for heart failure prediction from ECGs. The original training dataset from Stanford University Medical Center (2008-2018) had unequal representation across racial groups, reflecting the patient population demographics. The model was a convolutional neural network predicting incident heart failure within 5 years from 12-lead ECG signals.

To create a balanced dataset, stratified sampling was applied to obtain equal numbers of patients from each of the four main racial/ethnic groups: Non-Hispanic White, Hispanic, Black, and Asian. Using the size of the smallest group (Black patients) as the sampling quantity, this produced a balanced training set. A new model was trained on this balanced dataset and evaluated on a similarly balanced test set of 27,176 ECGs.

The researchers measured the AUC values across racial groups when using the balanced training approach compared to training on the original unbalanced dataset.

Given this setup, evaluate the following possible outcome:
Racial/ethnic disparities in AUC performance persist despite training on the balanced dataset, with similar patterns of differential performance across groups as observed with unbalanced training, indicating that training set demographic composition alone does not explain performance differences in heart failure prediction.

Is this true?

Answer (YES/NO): YES